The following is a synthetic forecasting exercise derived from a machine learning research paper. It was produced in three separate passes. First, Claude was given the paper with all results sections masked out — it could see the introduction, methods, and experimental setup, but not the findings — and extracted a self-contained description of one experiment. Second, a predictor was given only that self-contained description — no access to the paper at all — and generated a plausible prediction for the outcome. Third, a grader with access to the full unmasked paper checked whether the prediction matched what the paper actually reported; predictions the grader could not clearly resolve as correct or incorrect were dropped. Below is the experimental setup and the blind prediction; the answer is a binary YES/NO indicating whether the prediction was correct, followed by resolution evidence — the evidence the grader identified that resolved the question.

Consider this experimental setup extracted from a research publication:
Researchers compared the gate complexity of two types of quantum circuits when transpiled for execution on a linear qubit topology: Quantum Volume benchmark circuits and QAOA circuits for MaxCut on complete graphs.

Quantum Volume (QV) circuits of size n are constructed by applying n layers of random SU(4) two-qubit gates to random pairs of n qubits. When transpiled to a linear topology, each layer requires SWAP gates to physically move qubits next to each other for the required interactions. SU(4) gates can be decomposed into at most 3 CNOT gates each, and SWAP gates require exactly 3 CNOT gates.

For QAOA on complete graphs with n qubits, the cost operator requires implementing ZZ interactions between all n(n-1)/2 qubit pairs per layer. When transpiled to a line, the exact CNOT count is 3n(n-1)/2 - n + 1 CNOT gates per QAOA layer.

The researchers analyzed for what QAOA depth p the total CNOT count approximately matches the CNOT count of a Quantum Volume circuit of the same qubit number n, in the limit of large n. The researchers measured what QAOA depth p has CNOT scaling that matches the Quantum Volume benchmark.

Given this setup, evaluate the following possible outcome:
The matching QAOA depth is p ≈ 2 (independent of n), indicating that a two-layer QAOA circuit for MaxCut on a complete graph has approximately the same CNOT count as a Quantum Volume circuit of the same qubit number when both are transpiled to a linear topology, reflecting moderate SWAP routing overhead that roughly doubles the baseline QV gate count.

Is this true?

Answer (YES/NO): YES